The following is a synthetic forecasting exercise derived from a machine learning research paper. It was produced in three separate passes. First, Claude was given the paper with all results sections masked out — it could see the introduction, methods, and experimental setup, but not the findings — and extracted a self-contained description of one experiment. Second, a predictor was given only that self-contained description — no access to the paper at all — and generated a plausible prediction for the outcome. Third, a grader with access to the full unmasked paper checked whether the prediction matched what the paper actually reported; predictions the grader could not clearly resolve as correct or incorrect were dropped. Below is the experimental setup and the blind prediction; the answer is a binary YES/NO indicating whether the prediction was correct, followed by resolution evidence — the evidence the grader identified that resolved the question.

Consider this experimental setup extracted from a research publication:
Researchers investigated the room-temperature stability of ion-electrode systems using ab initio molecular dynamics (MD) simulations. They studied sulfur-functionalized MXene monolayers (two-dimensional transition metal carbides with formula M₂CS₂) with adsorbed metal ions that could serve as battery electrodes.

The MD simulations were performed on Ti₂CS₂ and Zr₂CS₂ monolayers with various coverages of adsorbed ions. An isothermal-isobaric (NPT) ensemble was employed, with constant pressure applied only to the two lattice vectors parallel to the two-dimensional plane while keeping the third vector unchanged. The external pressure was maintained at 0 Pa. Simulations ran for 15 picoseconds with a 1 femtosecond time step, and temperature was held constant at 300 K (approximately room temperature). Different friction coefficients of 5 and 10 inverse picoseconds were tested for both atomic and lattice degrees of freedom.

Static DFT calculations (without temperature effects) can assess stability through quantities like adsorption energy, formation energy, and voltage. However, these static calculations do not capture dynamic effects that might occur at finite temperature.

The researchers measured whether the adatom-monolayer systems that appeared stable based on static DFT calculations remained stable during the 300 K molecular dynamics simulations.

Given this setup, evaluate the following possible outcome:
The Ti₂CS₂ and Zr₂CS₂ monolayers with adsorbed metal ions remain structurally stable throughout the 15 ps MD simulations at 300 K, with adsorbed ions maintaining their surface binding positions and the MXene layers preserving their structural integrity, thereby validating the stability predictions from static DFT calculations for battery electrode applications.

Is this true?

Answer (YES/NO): NO